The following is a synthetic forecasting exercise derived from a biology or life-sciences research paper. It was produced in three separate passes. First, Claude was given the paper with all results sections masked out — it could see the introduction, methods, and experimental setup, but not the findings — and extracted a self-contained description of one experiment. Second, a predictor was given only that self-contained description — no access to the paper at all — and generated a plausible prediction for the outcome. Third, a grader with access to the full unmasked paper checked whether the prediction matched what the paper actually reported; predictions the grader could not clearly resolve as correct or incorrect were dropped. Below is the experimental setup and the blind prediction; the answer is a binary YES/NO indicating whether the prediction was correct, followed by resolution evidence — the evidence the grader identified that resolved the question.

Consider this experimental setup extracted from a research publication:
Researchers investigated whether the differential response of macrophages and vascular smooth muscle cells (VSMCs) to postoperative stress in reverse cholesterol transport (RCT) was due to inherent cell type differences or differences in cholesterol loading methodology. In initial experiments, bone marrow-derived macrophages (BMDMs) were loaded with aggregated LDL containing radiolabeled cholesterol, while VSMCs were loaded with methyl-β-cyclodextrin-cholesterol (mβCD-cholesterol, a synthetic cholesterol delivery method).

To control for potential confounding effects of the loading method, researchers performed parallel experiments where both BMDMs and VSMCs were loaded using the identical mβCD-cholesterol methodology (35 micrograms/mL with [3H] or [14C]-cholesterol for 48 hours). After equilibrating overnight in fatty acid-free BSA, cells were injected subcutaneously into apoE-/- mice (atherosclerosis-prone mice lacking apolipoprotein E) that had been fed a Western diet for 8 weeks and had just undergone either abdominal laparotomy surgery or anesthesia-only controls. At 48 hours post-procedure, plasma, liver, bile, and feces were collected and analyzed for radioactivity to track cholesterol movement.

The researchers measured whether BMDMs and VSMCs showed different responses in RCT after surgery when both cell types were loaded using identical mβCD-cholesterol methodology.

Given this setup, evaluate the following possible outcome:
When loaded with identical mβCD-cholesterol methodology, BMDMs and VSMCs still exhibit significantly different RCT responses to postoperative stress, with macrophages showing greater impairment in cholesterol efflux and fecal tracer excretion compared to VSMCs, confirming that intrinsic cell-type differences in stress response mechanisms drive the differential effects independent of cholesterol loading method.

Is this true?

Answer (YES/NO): YES